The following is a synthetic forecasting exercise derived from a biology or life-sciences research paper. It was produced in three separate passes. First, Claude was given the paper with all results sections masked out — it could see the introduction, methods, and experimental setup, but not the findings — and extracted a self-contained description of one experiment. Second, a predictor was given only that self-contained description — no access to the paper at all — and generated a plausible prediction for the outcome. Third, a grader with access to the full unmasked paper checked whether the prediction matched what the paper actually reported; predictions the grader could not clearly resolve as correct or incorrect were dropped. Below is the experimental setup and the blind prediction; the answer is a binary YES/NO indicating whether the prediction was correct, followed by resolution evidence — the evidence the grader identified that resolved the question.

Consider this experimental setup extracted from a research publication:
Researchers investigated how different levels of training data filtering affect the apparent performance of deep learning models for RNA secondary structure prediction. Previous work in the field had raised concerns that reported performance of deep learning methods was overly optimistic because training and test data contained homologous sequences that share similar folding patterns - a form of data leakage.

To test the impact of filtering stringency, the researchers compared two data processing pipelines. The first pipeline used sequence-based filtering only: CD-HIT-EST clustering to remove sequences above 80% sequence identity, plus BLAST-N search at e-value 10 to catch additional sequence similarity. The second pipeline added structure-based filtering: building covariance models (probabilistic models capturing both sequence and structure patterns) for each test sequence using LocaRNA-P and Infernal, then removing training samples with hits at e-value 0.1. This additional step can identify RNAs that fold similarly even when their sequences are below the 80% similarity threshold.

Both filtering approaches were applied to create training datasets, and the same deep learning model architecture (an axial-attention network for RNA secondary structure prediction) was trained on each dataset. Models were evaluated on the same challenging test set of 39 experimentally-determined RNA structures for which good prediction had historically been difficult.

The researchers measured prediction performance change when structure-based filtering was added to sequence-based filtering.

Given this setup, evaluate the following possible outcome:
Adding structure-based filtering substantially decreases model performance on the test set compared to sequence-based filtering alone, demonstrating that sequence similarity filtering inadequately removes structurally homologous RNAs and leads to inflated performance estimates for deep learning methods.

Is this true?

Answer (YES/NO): YES